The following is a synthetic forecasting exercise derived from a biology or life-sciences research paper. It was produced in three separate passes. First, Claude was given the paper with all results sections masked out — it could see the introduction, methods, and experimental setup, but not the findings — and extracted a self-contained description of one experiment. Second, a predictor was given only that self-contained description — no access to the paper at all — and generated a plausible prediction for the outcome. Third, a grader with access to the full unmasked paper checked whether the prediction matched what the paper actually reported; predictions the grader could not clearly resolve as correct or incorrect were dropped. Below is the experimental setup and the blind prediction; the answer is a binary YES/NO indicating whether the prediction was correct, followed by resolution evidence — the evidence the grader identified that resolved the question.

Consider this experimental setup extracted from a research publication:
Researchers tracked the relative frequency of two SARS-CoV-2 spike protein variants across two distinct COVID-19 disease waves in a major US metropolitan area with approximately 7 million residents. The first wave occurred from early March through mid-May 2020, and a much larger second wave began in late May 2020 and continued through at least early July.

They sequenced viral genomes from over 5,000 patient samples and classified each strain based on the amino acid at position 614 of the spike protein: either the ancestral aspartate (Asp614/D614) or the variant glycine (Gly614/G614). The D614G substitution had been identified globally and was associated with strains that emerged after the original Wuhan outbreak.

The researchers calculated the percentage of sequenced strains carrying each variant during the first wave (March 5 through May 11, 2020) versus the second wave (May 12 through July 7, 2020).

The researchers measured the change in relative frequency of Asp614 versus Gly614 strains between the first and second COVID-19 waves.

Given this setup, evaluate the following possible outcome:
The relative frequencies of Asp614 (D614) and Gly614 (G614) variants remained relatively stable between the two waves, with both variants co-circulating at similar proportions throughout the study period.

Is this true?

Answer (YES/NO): NO